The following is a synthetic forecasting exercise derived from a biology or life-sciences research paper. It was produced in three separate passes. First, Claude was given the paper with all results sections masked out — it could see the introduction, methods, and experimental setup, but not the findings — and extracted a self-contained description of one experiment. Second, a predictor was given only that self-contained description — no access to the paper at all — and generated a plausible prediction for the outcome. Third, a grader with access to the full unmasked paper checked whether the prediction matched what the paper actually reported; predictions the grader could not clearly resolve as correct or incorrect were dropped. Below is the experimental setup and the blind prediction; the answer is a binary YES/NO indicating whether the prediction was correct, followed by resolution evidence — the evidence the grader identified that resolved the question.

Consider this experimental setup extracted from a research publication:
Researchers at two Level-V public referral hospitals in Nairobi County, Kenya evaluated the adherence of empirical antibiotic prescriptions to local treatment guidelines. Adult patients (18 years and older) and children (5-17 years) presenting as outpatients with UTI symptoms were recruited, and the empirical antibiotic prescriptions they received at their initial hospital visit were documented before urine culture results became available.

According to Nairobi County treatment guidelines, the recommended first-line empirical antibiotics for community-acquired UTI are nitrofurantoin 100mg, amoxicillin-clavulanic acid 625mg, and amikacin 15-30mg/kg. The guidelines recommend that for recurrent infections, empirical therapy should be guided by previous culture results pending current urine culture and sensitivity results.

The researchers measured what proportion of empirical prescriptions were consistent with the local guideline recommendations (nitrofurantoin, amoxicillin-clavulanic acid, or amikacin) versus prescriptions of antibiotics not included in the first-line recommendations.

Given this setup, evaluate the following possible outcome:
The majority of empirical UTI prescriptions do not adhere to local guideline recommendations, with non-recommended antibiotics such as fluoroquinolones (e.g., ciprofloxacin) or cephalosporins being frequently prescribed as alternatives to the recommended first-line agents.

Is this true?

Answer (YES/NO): YES